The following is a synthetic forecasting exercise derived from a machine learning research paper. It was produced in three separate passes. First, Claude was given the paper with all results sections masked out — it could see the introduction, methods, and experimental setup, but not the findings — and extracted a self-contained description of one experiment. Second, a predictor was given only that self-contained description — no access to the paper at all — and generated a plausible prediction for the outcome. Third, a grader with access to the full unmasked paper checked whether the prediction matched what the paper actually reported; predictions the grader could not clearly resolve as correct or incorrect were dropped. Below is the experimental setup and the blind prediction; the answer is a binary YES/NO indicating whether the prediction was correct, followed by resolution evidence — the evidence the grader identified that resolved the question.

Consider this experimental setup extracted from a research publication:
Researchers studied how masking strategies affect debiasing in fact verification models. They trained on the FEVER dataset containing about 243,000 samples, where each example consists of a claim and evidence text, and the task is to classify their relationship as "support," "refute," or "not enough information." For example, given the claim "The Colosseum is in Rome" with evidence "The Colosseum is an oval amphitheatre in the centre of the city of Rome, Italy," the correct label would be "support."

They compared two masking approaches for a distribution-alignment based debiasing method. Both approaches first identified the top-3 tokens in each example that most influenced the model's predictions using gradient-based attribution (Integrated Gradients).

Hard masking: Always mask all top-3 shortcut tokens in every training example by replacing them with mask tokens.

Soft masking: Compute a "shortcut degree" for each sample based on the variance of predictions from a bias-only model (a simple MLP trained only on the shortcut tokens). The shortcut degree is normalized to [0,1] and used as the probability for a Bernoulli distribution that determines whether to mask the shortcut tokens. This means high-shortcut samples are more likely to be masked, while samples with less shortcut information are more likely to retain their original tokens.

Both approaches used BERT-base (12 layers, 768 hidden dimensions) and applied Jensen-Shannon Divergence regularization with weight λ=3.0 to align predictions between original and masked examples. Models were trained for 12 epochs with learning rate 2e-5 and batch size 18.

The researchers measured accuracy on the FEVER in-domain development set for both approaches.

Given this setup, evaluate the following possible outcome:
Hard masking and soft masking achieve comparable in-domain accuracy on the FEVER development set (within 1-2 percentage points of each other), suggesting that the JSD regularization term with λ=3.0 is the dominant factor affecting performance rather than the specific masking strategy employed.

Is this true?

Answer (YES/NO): YES